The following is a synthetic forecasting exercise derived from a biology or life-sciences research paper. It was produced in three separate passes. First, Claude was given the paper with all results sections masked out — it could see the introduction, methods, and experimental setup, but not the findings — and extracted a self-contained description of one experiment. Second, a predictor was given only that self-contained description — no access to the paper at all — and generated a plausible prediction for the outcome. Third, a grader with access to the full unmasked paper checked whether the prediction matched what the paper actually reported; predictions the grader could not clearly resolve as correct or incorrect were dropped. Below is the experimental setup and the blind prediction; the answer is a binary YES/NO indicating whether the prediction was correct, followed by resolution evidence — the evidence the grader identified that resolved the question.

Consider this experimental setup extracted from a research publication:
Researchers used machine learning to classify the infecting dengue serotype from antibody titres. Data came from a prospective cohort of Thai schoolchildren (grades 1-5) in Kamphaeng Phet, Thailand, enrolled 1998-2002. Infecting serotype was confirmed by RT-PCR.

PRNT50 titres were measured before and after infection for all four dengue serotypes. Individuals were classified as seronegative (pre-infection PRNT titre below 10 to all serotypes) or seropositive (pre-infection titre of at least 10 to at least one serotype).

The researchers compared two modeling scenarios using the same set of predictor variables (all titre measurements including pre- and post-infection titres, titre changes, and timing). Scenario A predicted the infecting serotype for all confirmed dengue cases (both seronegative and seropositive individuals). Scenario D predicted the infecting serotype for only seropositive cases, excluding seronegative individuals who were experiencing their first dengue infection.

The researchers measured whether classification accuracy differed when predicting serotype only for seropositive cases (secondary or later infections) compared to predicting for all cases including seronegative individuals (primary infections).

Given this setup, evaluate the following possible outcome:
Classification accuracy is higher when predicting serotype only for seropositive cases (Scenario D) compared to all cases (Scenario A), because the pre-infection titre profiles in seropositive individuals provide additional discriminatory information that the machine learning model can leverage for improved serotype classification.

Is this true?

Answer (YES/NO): NO